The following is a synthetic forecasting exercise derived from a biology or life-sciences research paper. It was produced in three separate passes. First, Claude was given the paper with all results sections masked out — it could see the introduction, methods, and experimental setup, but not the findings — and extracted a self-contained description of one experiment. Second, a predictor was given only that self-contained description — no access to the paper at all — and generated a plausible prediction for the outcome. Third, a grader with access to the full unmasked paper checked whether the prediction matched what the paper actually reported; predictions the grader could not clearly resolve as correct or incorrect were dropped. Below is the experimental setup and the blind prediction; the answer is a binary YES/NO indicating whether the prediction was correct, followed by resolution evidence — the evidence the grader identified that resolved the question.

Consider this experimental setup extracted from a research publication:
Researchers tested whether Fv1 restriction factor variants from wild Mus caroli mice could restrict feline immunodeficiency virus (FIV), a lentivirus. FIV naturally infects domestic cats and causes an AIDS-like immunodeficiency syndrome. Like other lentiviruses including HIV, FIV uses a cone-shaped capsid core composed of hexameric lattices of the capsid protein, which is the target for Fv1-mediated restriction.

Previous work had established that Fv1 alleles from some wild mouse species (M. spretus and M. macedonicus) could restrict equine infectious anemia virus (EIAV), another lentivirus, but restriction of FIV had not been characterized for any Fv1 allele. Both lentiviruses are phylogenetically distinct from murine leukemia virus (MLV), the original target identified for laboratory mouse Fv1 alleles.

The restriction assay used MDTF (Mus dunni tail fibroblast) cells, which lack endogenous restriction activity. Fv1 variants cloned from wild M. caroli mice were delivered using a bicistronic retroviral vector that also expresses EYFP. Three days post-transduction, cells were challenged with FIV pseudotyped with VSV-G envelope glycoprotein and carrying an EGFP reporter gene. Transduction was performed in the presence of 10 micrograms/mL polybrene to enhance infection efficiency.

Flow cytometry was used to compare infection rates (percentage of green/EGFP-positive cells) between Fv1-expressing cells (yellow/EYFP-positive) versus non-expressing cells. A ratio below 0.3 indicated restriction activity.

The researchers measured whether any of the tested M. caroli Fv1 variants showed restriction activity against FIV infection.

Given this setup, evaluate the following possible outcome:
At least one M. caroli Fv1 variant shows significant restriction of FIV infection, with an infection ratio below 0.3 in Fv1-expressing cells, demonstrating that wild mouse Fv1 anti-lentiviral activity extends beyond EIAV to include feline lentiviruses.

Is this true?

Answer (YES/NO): NO